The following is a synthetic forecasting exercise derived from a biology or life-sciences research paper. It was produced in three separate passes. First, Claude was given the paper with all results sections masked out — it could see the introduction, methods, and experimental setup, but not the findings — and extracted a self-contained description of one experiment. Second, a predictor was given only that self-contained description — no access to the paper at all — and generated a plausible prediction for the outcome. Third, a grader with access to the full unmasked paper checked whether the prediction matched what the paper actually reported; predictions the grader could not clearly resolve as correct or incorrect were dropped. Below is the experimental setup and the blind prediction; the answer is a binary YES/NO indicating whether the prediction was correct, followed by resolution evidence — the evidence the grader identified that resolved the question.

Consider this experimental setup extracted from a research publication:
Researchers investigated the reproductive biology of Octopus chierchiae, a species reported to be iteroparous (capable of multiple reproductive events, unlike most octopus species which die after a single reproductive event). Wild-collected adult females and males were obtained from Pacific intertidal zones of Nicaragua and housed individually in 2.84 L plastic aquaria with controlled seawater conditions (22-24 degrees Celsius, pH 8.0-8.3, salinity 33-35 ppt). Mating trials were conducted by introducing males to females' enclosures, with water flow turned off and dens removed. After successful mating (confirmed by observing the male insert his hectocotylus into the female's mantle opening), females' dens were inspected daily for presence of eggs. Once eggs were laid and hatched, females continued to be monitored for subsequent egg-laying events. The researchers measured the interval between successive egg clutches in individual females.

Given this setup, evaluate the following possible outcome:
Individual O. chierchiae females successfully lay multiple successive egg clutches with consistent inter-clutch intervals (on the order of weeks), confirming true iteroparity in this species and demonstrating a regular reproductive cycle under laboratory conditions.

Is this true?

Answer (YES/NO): NO